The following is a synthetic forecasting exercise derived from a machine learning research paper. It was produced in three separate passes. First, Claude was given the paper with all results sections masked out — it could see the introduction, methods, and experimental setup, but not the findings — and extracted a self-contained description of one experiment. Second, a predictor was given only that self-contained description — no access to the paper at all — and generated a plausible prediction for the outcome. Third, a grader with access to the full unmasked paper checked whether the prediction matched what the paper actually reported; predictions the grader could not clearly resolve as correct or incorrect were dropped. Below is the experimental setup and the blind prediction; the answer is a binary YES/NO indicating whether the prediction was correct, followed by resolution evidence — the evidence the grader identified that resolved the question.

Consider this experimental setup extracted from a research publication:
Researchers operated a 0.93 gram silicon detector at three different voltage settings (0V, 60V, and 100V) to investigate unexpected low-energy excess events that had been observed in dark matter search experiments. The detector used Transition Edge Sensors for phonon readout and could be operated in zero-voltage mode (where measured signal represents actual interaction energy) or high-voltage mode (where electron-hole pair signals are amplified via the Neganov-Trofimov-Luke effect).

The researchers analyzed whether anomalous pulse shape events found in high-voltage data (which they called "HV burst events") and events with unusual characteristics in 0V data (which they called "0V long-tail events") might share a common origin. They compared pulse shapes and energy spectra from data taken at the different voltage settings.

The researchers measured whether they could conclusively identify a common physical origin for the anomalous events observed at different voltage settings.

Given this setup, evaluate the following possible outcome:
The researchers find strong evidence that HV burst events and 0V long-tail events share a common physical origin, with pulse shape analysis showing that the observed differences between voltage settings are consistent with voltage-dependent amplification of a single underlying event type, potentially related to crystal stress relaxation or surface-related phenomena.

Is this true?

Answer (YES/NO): NO